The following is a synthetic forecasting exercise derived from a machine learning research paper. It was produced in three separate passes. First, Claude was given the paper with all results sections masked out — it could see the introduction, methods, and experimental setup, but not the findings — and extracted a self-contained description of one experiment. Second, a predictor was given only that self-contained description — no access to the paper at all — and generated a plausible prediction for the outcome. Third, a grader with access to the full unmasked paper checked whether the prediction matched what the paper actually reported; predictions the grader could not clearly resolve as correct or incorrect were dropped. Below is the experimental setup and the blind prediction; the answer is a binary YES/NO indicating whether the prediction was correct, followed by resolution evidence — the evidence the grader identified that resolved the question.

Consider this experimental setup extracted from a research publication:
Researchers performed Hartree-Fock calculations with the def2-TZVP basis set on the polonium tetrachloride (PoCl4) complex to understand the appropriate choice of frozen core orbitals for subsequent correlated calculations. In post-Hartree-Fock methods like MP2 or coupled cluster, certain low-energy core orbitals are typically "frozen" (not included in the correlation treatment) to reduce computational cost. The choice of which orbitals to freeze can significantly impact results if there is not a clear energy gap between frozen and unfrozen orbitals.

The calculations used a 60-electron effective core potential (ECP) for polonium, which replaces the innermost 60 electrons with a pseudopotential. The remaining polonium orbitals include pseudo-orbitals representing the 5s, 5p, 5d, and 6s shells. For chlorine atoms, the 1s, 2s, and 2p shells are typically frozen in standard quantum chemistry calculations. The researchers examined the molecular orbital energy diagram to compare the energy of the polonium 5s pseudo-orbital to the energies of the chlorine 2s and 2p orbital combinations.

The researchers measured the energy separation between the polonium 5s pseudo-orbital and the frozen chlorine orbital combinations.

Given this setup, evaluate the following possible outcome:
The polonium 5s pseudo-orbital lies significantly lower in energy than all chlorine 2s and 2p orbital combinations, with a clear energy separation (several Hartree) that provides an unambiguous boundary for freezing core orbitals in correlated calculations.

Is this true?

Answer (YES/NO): NO